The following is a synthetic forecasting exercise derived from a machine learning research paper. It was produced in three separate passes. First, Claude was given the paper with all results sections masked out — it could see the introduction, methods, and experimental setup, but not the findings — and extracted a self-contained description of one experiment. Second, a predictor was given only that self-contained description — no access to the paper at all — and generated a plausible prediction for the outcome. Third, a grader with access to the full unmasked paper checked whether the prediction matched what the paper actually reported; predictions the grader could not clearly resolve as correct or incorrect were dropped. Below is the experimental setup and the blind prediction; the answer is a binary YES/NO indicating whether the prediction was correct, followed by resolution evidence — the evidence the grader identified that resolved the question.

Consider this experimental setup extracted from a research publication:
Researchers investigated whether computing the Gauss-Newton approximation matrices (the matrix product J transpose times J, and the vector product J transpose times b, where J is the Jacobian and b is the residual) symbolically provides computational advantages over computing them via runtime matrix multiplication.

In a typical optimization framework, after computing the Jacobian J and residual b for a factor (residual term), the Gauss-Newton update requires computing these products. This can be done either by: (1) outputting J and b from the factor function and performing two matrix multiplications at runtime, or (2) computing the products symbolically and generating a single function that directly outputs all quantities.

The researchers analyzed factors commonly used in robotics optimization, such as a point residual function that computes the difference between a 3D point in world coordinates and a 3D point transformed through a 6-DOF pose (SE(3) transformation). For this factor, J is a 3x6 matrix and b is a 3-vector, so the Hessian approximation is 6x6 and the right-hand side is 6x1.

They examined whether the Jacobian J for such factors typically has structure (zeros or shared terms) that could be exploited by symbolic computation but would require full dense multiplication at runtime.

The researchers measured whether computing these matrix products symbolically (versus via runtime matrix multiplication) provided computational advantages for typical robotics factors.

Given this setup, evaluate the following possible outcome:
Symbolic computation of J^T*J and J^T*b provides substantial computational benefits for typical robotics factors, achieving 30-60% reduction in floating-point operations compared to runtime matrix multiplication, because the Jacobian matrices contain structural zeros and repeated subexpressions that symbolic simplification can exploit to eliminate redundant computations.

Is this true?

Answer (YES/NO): NO